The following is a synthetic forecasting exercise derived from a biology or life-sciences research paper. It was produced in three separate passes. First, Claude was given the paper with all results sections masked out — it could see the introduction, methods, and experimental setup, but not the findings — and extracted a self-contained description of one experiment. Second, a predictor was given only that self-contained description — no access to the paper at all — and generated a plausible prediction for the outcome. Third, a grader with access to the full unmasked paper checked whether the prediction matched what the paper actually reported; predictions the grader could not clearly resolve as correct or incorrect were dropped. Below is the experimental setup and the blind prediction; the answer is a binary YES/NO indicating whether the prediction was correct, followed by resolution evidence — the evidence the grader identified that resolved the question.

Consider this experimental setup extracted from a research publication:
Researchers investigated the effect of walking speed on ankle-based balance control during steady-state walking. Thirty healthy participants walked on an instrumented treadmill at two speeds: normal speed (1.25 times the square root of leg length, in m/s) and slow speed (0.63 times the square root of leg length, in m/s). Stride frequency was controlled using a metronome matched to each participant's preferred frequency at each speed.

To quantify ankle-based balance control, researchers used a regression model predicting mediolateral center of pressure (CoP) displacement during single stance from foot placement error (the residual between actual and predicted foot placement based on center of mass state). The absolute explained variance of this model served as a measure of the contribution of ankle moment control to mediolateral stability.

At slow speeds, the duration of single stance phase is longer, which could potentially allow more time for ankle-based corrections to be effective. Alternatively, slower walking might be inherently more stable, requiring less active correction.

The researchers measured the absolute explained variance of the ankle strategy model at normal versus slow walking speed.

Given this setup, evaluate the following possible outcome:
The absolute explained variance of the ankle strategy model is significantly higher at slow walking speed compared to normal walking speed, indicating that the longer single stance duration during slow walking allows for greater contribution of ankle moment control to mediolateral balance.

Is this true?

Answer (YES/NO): NO